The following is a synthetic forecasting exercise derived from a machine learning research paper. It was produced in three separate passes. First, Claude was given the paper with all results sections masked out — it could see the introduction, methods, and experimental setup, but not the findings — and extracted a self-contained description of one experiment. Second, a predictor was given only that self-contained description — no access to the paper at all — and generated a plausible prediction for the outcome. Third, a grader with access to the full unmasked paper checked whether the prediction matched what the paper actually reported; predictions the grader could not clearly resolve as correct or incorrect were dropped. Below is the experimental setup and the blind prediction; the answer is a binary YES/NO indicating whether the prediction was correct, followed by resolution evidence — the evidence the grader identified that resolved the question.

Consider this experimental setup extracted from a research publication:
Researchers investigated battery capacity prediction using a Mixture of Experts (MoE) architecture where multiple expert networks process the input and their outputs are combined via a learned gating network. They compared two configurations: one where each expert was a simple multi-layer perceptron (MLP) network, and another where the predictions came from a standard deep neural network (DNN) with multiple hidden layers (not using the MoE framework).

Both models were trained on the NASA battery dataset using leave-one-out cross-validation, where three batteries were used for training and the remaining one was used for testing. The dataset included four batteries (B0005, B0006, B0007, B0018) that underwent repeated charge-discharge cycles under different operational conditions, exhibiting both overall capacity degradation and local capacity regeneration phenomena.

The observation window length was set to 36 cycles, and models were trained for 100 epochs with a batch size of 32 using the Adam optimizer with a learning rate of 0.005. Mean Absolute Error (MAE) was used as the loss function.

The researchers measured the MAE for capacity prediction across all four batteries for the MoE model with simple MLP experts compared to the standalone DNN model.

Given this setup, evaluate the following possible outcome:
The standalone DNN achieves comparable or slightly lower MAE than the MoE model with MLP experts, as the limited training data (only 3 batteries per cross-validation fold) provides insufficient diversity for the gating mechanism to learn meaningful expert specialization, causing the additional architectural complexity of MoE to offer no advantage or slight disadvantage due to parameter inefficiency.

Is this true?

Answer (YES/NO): YES